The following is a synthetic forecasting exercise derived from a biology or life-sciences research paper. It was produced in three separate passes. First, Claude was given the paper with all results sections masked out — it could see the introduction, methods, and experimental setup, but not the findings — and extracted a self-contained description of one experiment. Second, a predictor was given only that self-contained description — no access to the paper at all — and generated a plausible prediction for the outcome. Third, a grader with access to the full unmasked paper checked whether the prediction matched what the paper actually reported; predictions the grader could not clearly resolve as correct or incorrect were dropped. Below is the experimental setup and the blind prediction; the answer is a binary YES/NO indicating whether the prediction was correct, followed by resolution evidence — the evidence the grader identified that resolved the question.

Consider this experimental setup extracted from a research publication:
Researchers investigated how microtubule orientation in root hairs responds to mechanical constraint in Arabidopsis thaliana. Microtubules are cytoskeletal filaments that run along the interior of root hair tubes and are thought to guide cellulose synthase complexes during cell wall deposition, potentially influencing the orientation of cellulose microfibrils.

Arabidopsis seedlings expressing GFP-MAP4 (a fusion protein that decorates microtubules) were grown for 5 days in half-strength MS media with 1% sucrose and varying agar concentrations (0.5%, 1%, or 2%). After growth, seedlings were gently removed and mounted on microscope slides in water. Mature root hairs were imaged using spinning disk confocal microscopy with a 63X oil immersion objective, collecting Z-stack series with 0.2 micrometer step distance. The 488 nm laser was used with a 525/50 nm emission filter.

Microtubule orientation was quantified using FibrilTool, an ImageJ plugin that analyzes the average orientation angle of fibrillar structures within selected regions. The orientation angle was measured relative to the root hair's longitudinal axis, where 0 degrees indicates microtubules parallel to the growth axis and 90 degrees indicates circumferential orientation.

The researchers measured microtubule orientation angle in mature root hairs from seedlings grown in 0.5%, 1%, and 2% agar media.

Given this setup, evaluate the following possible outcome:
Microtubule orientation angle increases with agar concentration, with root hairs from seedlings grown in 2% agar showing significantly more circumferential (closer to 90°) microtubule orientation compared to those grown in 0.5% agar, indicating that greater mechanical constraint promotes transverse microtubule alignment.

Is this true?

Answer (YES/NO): NO